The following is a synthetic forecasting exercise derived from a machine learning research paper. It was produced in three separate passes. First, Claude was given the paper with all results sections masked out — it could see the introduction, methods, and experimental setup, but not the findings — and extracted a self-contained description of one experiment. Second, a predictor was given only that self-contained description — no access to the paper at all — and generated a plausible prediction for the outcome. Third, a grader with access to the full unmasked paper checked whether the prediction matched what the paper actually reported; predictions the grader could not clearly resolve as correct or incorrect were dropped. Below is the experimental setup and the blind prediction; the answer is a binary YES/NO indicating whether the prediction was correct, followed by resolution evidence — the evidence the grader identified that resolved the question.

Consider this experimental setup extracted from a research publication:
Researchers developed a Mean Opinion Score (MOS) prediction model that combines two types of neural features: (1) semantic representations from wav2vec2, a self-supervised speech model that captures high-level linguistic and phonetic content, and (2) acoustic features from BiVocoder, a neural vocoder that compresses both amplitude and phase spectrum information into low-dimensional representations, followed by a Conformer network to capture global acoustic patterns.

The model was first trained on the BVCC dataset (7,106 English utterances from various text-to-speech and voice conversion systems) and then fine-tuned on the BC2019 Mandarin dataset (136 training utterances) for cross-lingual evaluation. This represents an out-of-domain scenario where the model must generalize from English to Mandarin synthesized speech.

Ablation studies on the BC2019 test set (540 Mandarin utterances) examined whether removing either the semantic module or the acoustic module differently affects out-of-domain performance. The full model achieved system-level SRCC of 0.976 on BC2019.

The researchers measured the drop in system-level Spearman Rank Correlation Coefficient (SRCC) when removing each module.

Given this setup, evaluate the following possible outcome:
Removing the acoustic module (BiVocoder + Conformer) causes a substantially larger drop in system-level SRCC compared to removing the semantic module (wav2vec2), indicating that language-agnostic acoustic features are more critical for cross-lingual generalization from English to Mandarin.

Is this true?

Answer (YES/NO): NO